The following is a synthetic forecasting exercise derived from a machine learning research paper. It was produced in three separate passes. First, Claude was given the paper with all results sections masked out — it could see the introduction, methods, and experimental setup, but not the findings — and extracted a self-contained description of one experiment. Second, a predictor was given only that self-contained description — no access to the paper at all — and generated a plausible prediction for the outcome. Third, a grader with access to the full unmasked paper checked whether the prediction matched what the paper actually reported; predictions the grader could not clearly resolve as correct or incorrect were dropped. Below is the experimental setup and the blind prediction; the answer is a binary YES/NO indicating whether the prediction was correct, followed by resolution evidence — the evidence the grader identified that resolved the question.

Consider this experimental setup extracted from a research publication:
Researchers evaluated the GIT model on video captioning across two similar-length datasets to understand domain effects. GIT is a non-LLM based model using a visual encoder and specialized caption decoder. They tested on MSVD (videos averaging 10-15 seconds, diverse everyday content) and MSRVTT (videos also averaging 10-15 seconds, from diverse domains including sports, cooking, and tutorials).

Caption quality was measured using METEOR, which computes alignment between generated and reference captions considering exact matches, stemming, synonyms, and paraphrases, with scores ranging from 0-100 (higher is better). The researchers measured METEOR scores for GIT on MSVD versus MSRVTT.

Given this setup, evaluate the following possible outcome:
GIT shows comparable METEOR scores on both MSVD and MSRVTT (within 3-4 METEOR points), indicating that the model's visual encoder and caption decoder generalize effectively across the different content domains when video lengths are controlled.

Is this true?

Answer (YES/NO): NO